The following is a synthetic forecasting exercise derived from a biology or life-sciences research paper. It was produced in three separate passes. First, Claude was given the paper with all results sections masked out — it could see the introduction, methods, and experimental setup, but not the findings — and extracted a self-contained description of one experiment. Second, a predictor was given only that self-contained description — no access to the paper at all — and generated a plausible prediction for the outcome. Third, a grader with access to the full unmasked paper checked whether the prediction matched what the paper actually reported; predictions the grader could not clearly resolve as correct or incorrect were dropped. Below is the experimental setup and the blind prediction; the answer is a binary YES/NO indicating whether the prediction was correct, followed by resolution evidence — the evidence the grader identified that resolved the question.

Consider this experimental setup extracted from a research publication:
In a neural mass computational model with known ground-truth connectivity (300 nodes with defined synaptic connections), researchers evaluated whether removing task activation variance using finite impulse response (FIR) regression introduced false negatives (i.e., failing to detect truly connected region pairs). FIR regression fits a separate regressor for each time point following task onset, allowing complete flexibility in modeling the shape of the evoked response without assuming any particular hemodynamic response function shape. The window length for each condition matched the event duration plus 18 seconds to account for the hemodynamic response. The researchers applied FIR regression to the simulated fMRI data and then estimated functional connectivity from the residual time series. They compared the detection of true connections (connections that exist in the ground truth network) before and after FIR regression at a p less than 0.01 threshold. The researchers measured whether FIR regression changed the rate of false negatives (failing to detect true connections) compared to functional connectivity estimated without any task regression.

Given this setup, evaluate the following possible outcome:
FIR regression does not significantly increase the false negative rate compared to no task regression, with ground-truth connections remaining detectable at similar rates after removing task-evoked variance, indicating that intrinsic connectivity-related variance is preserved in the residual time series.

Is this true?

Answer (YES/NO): YES